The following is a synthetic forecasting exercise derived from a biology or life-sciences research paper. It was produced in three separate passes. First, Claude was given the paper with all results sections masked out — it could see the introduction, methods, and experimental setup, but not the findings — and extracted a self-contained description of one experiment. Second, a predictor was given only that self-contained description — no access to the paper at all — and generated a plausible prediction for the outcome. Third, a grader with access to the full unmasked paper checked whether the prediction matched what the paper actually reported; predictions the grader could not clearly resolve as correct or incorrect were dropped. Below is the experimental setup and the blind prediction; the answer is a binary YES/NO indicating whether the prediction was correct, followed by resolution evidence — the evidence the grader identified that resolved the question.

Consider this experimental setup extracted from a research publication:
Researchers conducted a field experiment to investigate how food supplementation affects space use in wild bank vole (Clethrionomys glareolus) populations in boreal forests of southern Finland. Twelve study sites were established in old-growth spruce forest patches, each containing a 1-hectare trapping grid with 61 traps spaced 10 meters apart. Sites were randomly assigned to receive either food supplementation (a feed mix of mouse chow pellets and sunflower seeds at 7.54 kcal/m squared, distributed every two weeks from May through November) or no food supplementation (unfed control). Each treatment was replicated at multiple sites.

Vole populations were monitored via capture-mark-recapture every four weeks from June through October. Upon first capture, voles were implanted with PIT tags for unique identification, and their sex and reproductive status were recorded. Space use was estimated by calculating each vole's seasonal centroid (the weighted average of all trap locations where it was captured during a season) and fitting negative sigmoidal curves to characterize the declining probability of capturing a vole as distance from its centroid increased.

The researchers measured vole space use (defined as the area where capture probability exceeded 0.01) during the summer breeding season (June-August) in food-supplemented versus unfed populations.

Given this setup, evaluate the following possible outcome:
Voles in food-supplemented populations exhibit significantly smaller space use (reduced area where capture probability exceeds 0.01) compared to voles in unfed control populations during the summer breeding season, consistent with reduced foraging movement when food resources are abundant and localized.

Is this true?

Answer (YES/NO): YES